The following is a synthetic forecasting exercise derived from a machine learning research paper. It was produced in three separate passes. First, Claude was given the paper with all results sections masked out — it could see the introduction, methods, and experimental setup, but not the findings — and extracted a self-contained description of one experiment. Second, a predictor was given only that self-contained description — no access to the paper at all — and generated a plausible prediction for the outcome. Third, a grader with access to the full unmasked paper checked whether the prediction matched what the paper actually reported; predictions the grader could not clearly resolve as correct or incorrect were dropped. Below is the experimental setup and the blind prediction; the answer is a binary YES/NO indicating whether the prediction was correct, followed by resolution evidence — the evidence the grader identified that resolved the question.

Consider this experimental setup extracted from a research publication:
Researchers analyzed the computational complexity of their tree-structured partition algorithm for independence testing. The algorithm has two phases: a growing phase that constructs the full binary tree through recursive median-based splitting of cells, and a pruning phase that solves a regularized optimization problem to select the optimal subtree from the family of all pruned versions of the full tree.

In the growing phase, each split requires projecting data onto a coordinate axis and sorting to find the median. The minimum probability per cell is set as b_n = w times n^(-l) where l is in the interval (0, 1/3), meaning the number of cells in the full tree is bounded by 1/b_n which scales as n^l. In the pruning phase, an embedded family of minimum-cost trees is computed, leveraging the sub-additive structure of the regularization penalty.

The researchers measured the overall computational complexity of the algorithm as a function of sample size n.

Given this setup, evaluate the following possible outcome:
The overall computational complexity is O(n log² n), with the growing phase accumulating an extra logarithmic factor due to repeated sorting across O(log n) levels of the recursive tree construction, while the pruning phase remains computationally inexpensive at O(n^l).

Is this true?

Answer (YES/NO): NO